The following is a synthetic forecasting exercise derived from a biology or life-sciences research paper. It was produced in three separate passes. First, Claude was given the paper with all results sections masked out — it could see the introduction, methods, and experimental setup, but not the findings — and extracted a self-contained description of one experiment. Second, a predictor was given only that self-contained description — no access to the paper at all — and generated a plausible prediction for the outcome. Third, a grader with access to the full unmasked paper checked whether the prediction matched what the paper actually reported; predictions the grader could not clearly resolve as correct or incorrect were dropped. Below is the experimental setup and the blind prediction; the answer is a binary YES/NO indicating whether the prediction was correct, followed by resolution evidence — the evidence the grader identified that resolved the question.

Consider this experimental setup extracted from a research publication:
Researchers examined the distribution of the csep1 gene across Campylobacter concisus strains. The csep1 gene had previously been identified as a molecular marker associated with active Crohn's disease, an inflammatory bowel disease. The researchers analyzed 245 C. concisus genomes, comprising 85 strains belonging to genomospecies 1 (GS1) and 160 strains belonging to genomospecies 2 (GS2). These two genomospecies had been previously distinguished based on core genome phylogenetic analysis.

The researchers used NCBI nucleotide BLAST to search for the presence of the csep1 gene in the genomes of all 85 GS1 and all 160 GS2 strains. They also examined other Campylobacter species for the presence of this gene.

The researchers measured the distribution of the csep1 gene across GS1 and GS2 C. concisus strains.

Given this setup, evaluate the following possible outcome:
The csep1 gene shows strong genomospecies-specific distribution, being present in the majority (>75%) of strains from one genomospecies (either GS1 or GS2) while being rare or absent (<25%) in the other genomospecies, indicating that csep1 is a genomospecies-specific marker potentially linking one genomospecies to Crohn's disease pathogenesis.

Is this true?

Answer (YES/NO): NO